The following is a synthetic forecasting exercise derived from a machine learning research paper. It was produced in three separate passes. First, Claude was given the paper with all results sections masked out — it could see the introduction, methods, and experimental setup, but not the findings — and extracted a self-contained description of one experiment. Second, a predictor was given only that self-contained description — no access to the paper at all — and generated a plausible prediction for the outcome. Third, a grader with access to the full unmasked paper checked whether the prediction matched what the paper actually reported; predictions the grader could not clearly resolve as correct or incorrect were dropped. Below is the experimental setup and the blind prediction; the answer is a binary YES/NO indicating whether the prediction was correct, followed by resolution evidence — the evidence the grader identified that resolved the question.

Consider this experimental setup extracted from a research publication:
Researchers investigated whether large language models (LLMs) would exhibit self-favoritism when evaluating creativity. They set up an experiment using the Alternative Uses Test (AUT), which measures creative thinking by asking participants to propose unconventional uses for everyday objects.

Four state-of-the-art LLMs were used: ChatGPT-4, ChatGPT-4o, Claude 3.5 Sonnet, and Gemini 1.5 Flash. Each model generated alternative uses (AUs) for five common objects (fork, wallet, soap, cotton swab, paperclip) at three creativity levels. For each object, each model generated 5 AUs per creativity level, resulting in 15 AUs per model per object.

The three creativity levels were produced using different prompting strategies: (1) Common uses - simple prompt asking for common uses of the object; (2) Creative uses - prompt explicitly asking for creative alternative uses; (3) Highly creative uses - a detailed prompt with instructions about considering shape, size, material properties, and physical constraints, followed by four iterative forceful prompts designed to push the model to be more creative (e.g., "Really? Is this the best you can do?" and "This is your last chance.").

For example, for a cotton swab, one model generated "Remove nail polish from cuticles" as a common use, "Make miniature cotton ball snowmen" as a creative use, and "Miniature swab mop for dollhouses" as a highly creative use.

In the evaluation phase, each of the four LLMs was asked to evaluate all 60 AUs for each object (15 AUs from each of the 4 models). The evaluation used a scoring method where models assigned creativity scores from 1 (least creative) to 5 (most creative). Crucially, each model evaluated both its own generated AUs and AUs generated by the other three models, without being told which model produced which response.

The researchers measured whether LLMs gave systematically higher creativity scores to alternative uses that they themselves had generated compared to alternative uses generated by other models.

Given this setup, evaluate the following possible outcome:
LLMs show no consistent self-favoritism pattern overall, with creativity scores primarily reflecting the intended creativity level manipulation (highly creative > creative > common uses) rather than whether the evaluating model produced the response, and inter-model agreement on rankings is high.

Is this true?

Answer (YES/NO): YES